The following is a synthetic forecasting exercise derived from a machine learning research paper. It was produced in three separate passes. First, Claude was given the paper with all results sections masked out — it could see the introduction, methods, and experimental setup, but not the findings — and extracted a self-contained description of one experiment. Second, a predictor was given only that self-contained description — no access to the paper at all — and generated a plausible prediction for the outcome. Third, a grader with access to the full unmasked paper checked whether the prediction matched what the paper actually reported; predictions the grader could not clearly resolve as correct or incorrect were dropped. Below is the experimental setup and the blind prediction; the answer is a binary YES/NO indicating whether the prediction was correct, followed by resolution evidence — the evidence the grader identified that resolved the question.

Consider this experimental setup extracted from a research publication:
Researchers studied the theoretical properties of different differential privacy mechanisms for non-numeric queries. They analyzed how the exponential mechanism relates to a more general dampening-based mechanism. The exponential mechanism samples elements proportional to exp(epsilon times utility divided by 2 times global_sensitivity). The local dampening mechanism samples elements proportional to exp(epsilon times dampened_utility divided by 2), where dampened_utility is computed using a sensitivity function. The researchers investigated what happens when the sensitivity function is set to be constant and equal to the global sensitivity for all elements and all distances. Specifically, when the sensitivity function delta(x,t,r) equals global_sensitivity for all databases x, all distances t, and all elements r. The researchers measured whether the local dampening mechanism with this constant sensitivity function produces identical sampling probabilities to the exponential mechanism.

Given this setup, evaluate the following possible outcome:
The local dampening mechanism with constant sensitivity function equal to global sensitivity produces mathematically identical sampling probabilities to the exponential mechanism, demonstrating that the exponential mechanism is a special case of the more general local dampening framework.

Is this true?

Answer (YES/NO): YES